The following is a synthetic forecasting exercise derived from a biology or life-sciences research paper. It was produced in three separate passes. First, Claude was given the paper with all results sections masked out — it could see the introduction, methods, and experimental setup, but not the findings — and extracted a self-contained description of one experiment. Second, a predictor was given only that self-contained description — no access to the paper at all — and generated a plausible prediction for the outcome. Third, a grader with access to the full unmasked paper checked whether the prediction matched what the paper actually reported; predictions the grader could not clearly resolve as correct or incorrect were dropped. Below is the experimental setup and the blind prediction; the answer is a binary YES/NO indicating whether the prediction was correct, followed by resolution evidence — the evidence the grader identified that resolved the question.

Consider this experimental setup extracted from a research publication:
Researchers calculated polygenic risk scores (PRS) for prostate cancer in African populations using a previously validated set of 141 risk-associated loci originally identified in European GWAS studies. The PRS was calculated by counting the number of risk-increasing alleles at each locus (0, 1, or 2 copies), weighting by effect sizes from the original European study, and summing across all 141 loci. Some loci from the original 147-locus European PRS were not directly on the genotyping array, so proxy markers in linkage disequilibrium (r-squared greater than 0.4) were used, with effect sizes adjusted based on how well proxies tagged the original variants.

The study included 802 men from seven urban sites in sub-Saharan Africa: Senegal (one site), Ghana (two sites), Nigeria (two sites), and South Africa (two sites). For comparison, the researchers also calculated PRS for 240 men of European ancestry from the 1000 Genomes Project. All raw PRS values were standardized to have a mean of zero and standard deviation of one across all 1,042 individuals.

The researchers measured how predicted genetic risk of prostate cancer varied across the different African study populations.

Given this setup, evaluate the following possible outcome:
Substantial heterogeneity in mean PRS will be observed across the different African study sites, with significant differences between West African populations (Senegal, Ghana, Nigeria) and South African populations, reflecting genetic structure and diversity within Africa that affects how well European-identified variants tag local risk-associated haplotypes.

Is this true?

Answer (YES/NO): NO